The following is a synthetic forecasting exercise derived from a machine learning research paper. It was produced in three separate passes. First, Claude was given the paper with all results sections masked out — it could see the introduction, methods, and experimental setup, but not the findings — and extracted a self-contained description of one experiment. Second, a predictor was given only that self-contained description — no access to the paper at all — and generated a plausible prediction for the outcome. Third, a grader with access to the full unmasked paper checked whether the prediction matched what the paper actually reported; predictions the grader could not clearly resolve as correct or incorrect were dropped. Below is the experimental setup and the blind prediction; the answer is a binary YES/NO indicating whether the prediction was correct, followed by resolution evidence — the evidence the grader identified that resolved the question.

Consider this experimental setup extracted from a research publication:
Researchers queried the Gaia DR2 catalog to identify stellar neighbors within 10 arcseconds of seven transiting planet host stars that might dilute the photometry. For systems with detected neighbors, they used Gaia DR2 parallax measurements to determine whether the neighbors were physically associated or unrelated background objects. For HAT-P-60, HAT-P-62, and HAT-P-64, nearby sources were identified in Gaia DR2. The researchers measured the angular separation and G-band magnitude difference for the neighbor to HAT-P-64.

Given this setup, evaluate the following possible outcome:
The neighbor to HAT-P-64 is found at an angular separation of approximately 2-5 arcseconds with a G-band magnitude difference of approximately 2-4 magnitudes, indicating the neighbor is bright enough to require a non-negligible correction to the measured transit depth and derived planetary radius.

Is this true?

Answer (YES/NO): NO